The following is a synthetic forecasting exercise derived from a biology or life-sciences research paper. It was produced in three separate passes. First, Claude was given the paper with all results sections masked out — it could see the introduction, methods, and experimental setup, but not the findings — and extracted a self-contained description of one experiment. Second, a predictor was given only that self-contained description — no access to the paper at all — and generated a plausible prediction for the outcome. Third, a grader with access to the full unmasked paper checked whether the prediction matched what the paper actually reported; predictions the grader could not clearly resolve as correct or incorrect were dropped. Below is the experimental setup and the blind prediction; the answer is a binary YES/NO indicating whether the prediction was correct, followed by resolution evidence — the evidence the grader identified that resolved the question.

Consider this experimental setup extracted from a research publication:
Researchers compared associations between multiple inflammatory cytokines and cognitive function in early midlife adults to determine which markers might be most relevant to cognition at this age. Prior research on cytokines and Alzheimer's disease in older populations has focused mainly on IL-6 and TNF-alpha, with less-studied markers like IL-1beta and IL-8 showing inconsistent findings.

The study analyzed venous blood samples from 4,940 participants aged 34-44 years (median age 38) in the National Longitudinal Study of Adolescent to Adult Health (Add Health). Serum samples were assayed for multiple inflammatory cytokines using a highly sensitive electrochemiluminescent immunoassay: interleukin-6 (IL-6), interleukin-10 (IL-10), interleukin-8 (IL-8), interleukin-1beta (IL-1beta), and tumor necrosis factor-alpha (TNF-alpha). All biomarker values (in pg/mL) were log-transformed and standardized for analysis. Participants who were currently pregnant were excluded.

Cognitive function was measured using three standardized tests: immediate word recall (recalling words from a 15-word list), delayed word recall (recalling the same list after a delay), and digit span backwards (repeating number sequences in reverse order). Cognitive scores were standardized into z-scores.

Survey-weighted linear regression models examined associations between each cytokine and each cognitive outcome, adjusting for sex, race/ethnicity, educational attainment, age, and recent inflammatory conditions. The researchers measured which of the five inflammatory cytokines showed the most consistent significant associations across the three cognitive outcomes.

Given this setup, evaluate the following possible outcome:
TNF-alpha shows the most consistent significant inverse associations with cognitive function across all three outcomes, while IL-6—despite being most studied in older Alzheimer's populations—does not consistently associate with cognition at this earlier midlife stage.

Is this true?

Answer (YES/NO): NO